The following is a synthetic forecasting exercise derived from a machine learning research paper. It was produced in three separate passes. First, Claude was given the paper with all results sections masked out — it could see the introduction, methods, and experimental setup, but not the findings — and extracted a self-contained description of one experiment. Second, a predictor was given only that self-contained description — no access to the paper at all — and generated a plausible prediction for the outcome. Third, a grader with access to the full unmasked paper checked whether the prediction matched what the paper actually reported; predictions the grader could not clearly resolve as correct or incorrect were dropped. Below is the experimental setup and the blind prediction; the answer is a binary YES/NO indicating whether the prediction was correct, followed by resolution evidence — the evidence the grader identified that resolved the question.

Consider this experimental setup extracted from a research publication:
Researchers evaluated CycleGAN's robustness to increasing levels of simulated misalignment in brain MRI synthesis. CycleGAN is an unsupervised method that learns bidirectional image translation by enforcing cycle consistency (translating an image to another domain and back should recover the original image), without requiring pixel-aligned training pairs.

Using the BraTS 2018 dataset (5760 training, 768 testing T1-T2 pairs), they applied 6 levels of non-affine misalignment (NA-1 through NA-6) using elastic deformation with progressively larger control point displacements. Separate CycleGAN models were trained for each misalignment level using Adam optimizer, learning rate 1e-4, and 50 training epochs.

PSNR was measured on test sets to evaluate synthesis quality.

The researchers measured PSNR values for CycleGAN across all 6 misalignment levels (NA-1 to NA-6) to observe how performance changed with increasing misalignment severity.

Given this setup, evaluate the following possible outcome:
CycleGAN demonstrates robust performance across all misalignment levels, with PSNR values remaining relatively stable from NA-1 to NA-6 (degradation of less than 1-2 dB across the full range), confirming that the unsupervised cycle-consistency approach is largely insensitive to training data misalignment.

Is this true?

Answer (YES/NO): YES